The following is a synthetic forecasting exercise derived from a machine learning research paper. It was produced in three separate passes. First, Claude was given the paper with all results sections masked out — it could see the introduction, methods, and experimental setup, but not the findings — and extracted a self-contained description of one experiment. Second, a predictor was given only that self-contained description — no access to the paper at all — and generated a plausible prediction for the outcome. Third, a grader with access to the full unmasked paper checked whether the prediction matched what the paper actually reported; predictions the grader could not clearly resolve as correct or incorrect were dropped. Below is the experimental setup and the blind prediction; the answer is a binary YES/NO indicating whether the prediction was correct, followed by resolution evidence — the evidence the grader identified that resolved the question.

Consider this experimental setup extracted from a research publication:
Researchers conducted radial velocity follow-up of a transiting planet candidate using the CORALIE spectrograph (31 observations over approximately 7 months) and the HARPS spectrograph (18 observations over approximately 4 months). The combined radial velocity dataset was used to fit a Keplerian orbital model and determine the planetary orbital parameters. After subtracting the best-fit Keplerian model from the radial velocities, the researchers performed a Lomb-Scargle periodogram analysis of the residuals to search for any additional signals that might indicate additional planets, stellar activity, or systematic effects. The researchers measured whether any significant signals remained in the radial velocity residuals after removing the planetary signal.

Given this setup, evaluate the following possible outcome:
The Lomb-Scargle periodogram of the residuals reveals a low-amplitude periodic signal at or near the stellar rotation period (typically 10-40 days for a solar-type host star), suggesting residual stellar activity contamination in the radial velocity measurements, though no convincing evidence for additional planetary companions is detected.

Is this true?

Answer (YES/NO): NO